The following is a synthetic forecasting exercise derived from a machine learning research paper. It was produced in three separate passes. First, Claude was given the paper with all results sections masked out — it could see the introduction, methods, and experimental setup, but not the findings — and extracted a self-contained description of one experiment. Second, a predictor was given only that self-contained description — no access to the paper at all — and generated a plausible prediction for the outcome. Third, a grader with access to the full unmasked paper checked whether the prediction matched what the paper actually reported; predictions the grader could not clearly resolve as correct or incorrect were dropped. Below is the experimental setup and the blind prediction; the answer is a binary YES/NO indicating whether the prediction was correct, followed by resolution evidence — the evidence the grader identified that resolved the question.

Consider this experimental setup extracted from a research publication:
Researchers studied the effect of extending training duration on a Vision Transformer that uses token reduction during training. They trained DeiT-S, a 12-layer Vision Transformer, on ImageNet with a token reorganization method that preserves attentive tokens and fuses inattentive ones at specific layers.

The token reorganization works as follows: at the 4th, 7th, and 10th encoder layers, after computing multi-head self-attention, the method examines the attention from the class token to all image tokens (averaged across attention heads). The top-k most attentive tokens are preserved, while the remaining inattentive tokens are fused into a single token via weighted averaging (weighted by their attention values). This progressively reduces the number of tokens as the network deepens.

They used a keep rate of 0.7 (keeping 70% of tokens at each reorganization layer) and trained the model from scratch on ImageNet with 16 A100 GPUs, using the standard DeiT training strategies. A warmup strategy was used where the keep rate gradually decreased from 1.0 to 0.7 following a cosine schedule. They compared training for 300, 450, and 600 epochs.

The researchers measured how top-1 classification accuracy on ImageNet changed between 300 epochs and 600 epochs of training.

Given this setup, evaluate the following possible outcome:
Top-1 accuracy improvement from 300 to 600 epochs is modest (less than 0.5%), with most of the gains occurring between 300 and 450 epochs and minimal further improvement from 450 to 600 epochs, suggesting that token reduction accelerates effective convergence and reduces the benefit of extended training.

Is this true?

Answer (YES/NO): NO